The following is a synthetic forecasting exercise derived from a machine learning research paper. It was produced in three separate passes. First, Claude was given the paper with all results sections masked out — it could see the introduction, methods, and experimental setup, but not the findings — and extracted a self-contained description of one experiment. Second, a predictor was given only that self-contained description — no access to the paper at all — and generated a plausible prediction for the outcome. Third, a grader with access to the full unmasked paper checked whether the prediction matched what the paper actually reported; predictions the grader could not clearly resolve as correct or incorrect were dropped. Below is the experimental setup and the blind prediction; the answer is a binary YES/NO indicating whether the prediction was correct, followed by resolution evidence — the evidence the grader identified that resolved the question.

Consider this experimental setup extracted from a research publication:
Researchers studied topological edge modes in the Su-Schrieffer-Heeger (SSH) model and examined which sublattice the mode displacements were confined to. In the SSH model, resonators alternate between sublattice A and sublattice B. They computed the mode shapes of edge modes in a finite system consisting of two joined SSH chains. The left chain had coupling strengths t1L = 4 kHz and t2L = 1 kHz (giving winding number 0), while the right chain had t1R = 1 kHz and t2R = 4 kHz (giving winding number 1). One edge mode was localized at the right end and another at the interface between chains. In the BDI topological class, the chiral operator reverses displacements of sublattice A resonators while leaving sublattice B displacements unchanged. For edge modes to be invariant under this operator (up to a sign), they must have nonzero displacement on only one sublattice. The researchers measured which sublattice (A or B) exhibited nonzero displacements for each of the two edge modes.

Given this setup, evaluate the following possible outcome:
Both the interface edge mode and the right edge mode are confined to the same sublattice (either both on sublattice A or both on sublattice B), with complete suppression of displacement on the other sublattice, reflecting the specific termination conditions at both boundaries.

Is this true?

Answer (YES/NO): NO